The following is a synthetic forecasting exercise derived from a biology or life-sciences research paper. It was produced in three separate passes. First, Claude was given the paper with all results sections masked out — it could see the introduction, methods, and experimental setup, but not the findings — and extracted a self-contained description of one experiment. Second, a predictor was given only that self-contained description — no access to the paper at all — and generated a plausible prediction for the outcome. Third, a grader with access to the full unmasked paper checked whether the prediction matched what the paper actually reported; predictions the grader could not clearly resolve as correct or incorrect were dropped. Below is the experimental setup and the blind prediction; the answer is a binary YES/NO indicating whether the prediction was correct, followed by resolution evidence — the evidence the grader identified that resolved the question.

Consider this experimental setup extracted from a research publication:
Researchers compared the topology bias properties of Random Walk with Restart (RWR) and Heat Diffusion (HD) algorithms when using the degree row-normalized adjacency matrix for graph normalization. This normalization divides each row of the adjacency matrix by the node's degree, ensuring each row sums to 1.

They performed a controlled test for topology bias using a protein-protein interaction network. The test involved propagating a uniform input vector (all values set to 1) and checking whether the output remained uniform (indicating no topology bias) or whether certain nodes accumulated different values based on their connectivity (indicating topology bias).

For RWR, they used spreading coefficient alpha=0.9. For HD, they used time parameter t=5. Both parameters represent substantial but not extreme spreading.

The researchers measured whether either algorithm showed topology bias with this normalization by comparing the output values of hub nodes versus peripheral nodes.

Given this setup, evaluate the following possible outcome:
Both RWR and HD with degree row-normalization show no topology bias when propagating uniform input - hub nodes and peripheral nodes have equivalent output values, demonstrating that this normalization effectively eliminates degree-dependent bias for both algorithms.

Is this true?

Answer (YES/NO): YES